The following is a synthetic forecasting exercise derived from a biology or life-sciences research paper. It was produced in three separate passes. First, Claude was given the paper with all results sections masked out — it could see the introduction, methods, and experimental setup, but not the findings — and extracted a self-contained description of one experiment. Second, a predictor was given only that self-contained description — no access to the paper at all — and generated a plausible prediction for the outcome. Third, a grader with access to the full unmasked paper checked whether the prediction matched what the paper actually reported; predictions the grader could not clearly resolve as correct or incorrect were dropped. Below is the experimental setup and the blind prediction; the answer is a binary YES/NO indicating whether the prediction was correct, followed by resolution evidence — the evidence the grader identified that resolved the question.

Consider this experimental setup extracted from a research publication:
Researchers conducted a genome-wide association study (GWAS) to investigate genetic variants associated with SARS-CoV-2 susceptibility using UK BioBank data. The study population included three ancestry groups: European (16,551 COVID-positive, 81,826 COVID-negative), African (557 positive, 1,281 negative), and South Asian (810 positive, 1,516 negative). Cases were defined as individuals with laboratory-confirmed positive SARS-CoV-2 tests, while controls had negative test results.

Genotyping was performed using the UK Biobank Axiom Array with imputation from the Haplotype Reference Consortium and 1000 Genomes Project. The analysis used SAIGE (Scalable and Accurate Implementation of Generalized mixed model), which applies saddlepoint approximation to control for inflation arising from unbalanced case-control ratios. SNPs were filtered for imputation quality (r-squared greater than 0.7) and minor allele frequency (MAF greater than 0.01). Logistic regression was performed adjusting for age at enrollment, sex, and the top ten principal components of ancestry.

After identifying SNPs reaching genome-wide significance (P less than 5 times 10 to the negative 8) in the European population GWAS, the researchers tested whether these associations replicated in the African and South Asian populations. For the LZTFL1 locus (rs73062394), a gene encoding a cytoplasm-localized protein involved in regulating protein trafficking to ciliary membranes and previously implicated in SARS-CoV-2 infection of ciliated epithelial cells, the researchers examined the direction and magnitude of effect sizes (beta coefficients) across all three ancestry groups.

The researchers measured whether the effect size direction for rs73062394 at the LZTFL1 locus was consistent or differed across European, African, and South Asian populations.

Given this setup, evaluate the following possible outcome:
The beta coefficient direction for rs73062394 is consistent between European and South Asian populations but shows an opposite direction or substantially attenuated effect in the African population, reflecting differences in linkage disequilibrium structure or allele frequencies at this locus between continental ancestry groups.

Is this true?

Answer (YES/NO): NO